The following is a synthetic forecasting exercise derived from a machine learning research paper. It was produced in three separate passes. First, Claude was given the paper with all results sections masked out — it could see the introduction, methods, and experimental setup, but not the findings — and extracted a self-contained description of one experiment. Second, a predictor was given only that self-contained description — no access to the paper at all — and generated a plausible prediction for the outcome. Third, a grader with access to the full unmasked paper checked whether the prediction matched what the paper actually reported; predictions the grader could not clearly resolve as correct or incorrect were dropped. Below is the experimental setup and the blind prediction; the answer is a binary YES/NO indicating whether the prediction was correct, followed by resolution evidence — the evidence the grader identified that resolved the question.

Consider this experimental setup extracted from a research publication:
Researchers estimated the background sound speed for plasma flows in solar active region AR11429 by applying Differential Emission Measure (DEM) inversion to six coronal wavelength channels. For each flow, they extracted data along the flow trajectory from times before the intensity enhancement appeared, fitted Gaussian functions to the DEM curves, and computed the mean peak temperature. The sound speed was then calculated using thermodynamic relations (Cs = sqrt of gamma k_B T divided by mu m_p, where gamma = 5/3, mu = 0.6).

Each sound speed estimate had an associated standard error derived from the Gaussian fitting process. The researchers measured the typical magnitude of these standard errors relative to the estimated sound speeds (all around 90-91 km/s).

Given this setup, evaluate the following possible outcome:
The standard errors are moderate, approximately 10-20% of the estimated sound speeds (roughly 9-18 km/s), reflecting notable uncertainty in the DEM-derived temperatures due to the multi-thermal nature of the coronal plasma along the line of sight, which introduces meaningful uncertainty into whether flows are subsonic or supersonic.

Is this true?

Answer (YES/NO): NO